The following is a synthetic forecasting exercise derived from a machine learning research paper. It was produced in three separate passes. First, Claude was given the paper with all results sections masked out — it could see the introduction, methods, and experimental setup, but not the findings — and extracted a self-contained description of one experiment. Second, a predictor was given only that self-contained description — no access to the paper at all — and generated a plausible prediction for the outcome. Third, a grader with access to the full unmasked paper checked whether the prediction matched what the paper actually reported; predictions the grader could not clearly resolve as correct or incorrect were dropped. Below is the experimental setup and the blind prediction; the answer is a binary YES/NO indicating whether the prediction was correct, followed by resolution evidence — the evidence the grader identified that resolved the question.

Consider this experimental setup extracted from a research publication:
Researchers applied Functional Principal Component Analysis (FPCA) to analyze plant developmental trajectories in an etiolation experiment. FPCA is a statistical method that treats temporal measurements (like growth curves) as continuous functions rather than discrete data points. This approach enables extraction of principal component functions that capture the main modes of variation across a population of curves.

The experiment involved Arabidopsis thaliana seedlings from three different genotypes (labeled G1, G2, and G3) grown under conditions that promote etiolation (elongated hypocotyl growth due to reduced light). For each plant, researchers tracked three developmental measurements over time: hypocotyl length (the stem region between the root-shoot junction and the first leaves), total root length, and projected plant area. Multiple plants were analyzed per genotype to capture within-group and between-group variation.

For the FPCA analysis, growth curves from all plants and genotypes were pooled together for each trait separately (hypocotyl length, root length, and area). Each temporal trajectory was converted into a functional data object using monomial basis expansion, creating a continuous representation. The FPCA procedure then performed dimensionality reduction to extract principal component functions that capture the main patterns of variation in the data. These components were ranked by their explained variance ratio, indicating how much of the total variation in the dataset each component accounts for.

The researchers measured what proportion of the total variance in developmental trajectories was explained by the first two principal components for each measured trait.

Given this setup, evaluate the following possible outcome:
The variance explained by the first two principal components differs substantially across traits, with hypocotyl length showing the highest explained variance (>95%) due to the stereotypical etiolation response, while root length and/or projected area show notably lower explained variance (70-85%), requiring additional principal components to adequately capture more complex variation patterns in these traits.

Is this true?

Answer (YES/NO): NO